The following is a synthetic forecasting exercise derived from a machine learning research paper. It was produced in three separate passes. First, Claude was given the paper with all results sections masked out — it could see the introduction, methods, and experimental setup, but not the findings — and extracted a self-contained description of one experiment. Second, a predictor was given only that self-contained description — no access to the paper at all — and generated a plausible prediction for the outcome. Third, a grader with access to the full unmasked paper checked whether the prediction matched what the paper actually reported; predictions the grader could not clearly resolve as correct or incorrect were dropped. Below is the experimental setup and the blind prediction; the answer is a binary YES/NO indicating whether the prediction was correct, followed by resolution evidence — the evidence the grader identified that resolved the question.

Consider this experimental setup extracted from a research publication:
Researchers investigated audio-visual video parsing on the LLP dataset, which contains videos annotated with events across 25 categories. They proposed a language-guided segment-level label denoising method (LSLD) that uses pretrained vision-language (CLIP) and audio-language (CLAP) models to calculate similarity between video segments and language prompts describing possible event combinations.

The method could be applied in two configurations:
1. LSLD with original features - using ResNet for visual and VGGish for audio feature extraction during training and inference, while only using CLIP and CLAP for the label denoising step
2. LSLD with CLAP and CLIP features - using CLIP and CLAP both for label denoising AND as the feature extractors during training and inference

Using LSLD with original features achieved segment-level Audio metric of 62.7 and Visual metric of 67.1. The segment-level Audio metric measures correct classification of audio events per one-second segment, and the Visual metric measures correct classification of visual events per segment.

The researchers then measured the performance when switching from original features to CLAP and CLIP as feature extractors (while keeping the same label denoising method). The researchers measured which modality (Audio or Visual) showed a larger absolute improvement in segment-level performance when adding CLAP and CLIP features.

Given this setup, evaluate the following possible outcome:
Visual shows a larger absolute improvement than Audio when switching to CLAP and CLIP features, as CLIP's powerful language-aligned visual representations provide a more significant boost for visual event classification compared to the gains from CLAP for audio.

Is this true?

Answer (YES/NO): NO